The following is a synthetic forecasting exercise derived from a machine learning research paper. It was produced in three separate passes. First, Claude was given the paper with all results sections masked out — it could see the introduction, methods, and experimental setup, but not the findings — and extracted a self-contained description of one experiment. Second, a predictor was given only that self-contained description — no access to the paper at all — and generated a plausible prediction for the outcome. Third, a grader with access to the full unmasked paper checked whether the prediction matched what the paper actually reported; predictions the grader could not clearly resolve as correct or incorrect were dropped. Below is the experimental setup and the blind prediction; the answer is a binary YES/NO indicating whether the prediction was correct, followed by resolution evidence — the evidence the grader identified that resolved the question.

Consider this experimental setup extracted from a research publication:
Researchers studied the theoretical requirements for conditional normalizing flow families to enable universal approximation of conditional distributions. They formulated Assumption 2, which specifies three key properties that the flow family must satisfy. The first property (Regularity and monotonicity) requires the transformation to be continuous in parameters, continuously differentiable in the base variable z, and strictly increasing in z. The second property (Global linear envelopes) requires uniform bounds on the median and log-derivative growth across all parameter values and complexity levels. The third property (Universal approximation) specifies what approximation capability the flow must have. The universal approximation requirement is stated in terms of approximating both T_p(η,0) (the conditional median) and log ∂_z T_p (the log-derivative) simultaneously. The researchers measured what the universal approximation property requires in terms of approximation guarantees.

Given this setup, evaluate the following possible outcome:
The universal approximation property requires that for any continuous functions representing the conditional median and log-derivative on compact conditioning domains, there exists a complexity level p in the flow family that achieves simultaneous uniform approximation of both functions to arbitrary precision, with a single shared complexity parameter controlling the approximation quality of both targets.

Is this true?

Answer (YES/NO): NO